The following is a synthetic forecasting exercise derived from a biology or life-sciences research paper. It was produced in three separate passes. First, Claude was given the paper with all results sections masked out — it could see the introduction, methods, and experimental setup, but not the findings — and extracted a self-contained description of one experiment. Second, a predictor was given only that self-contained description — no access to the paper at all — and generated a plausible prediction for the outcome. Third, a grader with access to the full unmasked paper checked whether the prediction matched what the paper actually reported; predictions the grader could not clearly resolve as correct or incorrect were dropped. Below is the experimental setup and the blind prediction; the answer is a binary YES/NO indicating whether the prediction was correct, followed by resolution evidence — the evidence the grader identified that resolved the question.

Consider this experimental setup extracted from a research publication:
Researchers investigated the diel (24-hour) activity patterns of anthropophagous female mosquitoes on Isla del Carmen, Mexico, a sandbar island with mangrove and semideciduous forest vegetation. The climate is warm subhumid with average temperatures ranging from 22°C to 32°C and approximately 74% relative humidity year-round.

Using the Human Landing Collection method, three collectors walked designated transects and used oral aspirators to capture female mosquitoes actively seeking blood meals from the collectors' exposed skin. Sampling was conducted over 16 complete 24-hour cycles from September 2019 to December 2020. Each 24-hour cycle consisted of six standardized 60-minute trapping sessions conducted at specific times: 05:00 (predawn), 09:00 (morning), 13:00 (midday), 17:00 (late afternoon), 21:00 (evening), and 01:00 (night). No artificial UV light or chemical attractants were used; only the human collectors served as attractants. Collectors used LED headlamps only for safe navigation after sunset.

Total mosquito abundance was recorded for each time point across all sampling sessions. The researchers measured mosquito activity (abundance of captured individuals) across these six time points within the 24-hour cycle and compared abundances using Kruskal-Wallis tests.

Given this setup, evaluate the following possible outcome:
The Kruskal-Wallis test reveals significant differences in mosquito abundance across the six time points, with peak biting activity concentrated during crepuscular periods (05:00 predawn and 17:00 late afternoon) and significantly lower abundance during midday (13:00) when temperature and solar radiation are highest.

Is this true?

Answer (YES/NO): NO